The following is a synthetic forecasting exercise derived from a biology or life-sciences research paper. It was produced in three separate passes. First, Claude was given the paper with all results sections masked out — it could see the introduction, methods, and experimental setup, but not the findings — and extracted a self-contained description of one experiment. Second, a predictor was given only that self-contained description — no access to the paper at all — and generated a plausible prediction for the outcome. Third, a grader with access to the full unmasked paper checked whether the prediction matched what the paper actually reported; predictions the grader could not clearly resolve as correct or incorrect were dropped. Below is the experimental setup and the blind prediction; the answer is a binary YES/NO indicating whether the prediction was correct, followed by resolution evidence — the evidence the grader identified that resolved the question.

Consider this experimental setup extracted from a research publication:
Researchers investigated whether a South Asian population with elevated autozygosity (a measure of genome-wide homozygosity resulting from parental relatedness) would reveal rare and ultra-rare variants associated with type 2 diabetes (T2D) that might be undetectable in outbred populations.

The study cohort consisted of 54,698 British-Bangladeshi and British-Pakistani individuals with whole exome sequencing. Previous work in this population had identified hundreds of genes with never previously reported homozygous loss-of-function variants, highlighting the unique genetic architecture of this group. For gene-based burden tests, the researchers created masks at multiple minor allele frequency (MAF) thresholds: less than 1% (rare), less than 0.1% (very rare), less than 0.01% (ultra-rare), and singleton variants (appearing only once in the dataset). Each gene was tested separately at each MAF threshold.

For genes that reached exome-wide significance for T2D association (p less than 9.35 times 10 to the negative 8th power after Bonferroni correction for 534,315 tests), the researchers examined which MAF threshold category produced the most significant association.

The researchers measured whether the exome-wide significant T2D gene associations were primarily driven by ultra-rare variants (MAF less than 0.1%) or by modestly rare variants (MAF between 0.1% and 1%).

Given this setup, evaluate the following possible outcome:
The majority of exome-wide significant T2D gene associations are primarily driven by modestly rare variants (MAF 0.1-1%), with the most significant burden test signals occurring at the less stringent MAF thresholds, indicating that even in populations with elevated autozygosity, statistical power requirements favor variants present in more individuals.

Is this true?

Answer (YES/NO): YES